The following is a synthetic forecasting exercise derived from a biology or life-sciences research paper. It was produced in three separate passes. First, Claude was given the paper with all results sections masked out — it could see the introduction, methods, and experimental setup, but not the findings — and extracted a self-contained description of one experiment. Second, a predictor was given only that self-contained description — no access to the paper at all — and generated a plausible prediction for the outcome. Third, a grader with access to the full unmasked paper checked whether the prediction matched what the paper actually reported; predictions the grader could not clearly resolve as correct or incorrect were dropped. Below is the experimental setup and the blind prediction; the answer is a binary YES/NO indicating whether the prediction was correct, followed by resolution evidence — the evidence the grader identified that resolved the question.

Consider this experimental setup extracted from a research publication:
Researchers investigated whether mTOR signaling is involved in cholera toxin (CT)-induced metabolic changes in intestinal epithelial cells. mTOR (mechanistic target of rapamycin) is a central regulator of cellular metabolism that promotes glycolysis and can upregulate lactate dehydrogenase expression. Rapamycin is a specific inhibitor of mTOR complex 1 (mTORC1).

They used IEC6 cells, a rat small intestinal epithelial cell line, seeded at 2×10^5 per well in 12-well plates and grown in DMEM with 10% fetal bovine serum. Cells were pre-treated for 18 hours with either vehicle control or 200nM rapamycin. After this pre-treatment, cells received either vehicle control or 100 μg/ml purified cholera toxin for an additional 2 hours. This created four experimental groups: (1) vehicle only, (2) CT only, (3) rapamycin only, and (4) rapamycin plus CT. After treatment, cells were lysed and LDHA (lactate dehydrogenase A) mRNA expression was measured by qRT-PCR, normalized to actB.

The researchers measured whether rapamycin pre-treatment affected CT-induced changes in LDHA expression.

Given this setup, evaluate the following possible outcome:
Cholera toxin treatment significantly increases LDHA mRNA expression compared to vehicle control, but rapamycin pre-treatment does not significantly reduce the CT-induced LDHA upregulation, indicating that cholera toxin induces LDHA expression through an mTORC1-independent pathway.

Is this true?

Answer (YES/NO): NO